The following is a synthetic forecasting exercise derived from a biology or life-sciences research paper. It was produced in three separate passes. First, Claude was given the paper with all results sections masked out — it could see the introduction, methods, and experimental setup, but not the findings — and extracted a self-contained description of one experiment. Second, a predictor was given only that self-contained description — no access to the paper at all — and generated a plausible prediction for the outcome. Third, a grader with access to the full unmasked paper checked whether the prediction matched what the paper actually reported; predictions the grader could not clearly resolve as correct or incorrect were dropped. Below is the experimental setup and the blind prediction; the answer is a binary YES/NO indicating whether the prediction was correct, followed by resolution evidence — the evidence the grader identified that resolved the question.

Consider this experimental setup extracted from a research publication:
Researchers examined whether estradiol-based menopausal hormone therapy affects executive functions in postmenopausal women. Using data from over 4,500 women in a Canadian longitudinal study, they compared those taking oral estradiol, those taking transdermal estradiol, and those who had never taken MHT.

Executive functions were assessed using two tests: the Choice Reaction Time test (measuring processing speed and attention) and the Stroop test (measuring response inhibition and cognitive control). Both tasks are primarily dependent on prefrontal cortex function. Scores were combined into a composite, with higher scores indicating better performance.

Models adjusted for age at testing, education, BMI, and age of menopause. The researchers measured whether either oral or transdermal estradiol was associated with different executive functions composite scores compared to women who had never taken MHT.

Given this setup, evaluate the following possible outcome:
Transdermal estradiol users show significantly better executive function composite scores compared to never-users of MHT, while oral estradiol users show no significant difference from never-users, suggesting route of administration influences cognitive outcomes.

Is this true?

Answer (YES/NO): NO